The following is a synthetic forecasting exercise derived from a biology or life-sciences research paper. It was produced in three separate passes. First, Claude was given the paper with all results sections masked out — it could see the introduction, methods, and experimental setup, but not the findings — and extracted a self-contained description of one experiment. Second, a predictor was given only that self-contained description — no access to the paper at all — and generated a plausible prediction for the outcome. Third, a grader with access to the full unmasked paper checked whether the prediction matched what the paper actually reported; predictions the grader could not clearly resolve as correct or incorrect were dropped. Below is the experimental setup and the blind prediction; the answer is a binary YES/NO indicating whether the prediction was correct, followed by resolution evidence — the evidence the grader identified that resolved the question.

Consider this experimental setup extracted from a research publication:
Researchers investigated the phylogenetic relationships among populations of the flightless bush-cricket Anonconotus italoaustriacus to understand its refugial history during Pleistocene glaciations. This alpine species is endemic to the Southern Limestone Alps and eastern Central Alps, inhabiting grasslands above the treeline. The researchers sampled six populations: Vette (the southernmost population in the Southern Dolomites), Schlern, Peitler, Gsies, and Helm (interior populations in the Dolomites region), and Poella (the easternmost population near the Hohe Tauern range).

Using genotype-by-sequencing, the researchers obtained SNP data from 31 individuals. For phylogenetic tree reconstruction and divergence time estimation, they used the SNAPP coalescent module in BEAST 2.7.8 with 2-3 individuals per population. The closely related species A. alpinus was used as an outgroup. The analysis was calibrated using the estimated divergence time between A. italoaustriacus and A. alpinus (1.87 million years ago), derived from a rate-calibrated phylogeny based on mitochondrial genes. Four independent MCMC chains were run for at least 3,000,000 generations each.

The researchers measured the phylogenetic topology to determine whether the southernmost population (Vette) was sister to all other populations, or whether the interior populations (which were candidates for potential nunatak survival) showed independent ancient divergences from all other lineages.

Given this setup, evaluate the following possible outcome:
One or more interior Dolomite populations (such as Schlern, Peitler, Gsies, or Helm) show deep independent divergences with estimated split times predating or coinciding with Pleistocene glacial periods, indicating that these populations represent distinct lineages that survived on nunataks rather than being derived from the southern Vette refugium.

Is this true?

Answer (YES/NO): NO